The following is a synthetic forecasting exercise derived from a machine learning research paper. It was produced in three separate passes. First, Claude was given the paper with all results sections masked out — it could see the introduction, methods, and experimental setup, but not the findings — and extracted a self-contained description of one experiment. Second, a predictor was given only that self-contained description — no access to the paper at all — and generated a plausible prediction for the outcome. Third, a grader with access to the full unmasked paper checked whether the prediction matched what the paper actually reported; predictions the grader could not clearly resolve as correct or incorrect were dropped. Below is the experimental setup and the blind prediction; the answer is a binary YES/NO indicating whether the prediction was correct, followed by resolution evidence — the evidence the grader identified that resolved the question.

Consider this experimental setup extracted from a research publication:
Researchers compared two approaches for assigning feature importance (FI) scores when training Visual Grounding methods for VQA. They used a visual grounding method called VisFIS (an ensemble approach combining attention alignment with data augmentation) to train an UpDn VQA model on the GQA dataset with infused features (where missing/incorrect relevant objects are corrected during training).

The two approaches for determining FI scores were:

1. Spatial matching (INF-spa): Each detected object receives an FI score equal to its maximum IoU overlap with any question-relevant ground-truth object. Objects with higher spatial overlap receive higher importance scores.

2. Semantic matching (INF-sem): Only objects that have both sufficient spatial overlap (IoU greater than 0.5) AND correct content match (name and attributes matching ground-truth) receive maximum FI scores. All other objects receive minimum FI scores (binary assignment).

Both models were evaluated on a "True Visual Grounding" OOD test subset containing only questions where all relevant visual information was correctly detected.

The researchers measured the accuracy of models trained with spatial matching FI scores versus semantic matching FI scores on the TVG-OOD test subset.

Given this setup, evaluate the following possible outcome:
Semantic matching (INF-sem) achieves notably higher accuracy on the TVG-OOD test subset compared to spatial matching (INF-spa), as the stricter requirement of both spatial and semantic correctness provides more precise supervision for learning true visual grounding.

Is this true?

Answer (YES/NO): YES